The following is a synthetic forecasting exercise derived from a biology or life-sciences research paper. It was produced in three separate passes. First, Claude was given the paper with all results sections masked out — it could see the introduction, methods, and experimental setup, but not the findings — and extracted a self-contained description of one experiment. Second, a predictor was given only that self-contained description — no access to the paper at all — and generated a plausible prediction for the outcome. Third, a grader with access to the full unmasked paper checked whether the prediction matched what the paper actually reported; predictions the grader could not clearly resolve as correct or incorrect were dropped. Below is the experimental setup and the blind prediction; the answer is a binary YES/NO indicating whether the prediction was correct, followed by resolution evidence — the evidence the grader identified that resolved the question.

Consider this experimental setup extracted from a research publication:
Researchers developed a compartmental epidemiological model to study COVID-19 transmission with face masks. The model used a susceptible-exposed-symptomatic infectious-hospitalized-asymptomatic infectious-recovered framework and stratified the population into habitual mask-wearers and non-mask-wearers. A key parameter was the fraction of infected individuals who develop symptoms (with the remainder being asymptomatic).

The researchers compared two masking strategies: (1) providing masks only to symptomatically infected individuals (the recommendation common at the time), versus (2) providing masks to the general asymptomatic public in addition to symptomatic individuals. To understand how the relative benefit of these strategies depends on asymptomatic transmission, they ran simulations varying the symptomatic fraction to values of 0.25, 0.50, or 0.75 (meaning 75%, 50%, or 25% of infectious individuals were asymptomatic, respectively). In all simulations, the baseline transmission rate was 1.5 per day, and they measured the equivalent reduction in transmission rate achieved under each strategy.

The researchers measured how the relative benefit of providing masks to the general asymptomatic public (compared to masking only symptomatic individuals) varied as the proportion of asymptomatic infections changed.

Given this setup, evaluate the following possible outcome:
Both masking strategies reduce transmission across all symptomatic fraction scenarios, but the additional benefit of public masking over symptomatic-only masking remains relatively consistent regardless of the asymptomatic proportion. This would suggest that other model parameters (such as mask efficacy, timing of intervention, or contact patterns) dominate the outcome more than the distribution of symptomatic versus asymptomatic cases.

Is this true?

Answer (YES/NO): NO